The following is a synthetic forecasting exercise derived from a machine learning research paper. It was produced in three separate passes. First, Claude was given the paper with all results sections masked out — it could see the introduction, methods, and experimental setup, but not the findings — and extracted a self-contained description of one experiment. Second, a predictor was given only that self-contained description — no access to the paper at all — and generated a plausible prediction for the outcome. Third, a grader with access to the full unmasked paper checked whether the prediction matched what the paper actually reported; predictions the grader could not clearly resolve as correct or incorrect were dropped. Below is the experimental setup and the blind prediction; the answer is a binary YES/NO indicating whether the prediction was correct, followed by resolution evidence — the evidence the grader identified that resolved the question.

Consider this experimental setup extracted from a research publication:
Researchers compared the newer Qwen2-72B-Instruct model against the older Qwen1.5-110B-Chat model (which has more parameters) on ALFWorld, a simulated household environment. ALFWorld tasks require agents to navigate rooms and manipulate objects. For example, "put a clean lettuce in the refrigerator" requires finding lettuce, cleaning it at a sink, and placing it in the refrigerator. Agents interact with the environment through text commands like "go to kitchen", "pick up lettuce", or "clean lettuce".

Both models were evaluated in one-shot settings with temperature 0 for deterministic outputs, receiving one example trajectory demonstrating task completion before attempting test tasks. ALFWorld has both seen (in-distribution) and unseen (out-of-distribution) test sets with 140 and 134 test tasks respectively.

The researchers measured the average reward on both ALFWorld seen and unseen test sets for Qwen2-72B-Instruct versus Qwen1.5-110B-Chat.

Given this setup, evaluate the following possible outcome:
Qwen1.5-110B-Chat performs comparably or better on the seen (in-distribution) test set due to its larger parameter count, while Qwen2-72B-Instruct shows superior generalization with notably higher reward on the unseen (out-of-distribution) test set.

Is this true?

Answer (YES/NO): NO